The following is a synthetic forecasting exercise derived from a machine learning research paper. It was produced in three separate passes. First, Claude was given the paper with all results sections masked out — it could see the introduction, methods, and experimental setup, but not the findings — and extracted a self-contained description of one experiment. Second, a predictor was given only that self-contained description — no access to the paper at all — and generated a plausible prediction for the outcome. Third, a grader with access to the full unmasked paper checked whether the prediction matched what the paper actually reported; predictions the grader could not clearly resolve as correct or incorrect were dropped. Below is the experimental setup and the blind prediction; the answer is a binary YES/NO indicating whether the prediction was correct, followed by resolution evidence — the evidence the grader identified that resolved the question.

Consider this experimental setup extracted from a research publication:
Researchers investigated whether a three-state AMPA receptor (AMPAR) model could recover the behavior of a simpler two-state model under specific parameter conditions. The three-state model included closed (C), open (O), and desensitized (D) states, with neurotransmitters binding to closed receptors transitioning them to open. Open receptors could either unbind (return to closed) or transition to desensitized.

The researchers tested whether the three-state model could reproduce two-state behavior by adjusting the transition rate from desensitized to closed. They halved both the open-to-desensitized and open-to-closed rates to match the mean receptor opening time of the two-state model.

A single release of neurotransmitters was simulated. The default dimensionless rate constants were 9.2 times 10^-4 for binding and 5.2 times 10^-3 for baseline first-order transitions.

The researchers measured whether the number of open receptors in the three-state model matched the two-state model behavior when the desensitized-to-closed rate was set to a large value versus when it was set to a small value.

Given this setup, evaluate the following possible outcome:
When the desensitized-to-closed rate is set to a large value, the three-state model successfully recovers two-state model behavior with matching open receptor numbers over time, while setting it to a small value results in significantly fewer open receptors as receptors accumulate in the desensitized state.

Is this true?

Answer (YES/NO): NO